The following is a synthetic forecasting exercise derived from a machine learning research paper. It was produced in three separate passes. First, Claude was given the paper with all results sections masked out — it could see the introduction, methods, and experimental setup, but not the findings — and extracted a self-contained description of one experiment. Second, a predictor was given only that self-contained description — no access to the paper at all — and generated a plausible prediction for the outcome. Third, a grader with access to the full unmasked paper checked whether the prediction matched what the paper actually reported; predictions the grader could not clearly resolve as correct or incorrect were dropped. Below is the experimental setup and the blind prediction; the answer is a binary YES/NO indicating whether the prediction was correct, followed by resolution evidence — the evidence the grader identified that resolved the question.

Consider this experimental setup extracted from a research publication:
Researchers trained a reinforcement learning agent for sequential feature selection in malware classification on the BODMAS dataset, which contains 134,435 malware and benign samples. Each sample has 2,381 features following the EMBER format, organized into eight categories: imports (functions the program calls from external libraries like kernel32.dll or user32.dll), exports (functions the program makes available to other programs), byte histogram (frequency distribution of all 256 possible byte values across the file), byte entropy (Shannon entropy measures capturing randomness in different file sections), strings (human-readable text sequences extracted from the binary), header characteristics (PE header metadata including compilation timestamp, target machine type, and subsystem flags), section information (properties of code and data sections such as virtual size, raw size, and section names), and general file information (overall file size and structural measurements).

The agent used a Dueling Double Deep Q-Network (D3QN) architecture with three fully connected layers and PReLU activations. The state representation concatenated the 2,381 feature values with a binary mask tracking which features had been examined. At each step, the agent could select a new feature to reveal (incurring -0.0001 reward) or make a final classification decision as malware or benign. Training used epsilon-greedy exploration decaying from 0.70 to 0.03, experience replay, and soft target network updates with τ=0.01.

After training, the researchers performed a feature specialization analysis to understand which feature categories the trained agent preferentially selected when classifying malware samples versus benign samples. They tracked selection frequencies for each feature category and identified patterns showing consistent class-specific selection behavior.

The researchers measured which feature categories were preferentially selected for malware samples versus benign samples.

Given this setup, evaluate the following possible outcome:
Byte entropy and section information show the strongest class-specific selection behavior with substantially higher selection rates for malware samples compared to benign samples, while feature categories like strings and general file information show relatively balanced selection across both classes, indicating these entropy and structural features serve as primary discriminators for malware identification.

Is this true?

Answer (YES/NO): NO